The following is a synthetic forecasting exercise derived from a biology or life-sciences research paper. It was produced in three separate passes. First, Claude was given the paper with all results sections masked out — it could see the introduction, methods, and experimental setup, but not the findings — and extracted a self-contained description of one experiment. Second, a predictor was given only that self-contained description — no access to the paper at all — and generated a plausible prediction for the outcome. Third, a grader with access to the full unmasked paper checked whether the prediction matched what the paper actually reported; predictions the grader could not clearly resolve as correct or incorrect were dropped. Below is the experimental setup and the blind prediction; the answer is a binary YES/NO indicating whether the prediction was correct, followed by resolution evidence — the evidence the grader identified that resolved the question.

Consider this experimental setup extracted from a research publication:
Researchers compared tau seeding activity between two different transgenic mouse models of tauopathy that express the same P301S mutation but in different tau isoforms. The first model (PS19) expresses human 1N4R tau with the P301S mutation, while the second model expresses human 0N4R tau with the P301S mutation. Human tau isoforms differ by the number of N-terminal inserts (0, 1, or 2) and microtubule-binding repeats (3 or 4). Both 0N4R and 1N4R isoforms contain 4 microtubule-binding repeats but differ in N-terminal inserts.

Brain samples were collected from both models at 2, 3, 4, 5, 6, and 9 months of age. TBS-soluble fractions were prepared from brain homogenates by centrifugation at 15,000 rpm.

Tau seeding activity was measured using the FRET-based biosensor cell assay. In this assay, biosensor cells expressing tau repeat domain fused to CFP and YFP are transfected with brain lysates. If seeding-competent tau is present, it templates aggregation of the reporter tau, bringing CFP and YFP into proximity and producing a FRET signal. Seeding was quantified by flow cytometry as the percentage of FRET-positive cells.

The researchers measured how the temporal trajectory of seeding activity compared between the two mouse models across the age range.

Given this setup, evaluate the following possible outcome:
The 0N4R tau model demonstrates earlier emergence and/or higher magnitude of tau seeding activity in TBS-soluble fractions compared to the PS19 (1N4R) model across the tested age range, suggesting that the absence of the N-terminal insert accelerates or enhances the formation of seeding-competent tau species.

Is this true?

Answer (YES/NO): NO